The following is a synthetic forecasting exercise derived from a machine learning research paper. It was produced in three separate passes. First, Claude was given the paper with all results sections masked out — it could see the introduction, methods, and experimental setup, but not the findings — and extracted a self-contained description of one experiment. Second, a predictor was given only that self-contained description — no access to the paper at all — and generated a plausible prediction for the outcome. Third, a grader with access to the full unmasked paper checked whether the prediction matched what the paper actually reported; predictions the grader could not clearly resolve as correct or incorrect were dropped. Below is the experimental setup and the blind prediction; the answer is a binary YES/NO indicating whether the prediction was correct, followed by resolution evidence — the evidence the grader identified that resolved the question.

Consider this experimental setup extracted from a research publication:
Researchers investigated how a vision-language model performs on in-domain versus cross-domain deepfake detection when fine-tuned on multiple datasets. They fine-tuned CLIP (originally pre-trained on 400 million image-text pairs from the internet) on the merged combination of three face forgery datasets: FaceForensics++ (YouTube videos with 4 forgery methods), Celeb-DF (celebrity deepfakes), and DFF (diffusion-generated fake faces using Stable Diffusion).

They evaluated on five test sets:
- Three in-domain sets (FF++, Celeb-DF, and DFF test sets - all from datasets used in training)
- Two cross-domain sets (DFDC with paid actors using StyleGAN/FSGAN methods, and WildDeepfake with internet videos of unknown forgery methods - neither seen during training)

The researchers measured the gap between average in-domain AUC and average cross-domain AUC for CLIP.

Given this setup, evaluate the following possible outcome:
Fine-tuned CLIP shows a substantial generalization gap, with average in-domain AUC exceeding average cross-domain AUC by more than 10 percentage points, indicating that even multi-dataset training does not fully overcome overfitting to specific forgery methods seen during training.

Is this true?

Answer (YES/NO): YES